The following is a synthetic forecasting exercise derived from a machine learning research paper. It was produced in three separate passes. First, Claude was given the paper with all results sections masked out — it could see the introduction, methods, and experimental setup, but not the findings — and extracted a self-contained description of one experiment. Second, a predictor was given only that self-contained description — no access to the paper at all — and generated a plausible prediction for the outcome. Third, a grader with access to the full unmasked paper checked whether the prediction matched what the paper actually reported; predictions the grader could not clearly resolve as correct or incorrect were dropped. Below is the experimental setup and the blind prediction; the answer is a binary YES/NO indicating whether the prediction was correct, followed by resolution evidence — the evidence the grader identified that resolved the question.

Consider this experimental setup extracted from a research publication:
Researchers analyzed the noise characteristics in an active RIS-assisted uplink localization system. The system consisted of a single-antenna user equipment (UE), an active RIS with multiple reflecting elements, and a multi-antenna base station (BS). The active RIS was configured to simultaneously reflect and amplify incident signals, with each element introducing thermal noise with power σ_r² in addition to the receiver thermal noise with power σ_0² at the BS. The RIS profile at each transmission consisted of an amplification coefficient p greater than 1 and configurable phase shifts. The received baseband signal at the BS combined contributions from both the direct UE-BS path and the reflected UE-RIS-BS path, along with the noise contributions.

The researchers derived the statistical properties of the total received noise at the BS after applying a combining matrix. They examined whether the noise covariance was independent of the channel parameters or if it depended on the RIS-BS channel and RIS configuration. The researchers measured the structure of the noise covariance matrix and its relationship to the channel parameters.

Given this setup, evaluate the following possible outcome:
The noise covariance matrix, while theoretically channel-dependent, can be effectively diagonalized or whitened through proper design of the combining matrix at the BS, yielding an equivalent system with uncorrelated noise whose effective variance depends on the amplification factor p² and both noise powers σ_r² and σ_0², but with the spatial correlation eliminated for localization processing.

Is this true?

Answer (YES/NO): NO